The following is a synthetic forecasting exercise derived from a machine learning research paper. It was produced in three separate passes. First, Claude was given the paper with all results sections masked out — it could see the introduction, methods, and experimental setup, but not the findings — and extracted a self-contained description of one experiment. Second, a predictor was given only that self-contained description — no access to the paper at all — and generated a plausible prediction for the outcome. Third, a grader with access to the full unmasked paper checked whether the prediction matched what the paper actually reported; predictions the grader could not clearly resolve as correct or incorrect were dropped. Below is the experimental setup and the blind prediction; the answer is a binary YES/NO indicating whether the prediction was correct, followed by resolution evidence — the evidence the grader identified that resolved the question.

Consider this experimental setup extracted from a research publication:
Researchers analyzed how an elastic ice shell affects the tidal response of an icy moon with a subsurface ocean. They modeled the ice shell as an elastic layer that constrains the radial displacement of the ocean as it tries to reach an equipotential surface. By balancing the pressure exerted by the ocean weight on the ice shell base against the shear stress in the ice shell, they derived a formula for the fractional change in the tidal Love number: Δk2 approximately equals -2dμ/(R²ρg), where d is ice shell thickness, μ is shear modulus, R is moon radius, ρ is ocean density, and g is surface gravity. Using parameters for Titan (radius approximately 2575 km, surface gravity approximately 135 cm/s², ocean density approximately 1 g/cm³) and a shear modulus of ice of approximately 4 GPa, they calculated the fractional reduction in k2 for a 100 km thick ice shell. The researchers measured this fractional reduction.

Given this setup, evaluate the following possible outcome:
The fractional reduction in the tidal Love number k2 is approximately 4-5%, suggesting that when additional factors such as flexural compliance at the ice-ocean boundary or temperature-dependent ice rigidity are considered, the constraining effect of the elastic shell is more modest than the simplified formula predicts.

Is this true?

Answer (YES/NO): NO